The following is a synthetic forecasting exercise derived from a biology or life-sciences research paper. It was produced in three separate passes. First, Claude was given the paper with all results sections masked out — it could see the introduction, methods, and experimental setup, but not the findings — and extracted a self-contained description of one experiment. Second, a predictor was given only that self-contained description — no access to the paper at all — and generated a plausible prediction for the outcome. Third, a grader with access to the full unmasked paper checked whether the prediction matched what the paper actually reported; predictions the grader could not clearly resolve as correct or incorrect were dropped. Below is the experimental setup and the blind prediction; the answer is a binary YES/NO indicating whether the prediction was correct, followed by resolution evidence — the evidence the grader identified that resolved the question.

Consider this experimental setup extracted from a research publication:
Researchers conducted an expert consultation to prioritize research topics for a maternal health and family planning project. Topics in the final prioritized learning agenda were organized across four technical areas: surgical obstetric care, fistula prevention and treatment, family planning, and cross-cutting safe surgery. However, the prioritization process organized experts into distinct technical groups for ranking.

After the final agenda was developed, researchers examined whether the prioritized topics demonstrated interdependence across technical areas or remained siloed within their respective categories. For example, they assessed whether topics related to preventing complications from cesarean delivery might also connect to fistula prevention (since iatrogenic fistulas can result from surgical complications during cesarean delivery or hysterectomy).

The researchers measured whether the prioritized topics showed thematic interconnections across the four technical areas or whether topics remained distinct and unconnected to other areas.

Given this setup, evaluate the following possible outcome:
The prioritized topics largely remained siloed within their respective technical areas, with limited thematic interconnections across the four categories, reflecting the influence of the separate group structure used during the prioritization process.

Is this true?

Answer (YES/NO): NO